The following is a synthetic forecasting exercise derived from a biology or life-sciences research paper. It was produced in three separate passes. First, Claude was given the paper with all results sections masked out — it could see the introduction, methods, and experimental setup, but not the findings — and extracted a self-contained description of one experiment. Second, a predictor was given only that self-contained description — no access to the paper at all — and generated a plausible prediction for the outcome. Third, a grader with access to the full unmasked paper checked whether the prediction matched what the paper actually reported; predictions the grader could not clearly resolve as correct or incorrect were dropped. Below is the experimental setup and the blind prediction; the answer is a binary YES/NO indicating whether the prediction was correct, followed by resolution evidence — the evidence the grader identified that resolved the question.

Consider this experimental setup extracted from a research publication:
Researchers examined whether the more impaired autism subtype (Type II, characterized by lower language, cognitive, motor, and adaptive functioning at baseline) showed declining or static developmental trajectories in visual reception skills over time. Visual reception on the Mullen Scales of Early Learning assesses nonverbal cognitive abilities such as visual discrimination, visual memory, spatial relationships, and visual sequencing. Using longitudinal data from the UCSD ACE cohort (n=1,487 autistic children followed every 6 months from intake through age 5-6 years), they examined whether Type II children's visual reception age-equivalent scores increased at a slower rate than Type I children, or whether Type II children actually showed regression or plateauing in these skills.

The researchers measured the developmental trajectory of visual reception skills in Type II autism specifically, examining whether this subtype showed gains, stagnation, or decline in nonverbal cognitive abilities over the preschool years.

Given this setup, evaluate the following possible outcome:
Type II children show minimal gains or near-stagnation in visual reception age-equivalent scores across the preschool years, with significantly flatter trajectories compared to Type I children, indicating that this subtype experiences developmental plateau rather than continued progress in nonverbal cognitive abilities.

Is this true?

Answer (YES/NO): NO